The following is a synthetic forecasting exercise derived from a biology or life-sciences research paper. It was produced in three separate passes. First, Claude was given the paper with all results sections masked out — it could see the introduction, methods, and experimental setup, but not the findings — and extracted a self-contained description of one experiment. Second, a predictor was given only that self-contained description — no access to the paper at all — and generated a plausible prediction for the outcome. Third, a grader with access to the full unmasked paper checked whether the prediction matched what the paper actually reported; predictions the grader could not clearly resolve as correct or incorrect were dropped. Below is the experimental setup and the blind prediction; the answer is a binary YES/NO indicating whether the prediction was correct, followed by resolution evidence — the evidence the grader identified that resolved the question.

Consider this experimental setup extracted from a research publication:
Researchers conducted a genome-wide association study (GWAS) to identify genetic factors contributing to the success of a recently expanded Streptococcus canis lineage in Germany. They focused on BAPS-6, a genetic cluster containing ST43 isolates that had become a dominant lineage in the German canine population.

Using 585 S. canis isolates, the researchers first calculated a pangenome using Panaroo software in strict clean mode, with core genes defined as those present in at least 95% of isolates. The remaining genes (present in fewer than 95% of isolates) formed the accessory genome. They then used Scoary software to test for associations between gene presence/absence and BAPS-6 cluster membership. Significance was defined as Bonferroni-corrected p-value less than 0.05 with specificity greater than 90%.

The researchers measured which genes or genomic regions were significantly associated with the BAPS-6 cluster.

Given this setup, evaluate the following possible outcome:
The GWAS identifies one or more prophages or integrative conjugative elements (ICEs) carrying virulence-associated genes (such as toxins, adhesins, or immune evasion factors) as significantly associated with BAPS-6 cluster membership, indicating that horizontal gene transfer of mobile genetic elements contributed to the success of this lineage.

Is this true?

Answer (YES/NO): YES